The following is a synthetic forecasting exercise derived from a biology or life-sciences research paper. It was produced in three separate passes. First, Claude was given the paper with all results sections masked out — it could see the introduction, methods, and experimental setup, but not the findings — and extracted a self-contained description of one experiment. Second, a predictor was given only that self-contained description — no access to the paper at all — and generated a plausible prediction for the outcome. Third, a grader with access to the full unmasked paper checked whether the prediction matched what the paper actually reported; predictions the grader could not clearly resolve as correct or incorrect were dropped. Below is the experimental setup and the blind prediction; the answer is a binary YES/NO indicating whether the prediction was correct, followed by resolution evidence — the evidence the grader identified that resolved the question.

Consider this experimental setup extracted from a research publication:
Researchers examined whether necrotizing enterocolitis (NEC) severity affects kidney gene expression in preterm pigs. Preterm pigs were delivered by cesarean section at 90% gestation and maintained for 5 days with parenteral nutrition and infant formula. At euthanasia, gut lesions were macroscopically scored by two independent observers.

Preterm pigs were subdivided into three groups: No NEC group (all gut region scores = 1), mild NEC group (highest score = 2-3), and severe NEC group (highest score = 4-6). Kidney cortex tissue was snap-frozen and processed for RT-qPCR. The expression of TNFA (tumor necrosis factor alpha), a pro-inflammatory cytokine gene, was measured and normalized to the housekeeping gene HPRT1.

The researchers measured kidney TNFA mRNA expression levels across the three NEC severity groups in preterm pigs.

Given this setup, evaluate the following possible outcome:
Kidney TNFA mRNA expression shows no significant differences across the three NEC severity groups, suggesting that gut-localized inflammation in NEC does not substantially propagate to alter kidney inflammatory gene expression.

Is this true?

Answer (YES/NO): YES